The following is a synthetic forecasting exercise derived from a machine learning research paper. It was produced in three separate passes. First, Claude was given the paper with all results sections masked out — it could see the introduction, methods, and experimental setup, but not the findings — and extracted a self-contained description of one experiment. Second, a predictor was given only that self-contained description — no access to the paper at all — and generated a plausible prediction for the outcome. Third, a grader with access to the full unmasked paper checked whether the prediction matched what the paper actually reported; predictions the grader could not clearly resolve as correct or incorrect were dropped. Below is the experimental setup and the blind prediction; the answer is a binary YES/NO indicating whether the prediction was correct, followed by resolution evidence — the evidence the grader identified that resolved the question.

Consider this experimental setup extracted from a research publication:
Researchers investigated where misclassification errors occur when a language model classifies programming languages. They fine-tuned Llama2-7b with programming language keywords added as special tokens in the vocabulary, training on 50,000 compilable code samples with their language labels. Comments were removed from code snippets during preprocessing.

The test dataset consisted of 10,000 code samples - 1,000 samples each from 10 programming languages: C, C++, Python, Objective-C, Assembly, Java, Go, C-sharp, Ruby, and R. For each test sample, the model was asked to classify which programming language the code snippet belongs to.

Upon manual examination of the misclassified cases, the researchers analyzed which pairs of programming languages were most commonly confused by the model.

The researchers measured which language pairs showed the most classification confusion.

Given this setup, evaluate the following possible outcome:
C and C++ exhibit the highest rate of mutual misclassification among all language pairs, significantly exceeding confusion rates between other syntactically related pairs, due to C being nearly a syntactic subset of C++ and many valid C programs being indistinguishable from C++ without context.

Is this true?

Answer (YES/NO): YES